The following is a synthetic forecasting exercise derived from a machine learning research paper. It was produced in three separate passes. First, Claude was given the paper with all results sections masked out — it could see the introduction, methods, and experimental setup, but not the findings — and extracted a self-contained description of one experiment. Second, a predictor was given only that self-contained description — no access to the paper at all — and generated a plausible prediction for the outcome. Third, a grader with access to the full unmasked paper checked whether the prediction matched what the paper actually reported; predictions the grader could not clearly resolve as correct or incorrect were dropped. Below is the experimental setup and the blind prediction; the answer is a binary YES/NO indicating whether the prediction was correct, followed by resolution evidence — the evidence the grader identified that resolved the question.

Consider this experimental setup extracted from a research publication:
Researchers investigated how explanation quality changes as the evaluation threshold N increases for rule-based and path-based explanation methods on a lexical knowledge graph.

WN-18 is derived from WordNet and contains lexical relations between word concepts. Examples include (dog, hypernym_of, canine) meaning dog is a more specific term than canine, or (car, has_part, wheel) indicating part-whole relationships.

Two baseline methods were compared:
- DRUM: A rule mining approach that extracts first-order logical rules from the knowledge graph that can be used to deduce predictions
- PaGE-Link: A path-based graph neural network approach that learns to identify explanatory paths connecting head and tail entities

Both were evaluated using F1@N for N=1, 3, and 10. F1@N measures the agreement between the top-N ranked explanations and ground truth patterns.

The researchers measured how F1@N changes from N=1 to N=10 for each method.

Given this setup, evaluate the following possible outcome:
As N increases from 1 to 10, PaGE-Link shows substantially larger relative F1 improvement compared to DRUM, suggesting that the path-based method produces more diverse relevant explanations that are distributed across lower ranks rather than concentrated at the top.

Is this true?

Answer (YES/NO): NO